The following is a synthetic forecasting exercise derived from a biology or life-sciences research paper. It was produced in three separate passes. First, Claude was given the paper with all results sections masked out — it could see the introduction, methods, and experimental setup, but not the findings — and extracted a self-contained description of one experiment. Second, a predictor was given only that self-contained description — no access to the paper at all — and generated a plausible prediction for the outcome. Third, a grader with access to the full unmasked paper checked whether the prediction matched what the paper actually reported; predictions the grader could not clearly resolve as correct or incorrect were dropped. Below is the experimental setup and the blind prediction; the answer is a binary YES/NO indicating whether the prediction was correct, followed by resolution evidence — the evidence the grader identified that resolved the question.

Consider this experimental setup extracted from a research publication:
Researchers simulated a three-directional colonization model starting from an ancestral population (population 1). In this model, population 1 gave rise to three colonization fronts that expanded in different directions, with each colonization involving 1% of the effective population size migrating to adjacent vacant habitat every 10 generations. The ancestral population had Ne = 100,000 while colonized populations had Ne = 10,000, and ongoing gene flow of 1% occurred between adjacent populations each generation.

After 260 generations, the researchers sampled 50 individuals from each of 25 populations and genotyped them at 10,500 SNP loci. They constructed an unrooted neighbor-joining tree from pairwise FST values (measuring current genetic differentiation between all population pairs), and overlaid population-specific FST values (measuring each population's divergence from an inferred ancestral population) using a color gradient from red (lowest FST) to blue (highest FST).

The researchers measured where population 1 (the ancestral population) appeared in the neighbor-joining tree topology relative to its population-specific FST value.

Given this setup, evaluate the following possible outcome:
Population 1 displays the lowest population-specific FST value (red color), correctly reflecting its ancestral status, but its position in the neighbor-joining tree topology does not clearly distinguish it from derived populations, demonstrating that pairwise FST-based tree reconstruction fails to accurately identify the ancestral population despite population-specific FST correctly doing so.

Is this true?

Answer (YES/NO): NO